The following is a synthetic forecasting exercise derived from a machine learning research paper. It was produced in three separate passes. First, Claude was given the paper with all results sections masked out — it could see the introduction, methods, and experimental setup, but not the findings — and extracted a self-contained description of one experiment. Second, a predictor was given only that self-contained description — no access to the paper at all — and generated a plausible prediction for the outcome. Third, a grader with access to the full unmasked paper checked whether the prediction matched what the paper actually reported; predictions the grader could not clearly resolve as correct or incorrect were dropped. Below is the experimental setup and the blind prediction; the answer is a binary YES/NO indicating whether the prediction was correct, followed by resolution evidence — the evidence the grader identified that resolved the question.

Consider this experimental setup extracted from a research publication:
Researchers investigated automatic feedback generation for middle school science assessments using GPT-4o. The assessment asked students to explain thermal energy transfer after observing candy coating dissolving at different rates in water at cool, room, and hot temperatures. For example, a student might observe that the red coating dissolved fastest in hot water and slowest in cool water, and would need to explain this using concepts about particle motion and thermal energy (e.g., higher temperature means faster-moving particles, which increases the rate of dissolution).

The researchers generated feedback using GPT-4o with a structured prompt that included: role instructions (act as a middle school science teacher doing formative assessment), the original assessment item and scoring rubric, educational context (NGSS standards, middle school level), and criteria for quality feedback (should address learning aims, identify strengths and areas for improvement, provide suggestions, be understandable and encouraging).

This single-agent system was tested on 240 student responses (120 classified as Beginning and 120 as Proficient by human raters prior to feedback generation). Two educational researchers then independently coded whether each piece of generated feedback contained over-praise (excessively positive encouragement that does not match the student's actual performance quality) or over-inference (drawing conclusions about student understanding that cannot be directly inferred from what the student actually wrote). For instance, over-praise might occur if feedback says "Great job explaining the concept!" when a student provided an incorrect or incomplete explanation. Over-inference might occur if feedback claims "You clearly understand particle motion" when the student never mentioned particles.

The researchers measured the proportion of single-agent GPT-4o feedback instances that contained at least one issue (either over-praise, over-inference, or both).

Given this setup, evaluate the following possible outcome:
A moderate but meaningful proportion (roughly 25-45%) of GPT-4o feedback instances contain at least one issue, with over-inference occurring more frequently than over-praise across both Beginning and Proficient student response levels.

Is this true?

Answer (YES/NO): NO